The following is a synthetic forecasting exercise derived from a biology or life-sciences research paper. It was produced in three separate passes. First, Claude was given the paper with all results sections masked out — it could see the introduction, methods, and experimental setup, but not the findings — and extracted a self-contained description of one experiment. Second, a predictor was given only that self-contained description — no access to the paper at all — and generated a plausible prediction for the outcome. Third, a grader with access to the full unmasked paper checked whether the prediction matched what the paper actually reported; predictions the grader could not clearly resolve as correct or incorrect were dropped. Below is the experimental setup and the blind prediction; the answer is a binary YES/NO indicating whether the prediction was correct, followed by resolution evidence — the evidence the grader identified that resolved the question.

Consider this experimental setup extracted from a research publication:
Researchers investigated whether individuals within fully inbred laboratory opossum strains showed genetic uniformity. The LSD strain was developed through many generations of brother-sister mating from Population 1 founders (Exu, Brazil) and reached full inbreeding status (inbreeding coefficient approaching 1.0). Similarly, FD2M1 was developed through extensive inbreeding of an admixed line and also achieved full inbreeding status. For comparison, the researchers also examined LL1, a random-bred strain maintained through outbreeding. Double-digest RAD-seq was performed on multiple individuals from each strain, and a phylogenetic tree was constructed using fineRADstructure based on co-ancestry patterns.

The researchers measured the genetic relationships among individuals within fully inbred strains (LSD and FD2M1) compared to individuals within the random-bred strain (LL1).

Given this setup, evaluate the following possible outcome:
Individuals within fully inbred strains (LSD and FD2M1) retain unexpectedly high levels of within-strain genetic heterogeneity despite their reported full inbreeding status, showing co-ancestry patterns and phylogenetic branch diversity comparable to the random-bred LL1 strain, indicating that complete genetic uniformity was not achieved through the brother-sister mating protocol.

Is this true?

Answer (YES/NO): NO